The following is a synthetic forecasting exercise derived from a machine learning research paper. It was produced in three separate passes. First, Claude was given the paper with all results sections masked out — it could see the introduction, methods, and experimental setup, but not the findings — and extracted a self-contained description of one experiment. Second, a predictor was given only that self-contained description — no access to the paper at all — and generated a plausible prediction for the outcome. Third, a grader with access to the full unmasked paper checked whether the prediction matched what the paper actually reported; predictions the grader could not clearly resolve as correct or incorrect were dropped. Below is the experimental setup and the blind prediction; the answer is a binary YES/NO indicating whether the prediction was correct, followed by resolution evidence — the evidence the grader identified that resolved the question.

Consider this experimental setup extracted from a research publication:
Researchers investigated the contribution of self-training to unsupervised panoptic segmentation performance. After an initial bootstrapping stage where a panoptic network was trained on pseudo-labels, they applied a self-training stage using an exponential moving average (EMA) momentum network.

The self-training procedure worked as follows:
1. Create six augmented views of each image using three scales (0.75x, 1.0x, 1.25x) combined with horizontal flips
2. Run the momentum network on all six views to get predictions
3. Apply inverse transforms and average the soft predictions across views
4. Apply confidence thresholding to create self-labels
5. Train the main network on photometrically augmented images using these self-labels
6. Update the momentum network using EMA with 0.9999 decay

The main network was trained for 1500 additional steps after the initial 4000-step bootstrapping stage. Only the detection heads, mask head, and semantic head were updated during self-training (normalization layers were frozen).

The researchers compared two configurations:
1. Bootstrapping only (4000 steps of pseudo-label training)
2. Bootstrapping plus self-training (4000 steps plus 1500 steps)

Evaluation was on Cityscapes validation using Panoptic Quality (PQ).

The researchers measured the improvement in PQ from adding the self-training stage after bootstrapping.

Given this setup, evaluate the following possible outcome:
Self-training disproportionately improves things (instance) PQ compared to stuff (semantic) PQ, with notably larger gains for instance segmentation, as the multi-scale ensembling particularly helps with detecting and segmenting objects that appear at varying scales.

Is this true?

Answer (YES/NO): NO